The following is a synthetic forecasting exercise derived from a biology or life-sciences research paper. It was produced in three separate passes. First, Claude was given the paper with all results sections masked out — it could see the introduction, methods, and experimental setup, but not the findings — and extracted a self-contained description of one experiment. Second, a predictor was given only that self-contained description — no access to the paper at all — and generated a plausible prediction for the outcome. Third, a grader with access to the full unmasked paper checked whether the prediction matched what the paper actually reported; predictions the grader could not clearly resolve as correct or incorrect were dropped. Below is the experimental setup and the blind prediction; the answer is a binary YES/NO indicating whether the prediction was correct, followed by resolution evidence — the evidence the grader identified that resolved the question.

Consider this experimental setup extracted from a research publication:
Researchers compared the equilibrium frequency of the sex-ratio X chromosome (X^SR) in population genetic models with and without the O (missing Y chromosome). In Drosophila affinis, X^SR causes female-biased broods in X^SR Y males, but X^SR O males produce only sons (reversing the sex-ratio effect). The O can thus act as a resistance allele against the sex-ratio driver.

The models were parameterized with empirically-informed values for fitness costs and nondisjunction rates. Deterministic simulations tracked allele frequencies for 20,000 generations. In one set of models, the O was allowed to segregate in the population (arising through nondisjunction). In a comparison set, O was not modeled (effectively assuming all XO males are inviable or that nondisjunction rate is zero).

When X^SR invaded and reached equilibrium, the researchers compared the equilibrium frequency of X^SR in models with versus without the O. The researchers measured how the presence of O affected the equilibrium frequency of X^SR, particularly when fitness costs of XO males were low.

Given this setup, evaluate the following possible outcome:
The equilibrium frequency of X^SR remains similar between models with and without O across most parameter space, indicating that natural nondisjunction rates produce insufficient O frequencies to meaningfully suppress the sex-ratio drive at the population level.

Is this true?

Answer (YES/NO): NO